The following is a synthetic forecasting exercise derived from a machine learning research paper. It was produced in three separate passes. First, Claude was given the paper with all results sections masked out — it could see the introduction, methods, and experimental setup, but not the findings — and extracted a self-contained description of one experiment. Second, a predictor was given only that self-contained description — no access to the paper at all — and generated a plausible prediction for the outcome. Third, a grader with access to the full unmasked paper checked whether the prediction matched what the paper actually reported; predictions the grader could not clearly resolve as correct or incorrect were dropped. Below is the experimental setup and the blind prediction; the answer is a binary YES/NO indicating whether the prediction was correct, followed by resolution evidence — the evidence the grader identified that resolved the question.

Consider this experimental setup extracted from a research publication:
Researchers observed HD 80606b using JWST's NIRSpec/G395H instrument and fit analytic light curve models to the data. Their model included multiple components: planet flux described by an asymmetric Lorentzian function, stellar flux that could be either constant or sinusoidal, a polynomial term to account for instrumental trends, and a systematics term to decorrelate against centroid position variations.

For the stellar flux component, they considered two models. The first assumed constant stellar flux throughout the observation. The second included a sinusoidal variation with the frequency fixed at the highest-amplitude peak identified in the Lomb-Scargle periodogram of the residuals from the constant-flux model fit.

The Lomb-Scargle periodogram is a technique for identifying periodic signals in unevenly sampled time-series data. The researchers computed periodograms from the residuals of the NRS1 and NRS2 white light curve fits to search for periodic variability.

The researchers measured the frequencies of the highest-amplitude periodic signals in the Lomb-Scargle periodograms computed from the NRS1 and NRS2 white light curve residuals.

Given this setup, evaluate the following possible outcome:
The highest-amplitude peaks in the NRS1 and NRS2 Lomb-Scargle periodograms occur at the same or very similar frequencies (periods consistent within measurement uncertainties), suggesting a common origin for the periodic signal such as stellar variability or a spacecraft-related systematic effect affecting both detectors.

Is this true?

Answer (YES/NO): NO